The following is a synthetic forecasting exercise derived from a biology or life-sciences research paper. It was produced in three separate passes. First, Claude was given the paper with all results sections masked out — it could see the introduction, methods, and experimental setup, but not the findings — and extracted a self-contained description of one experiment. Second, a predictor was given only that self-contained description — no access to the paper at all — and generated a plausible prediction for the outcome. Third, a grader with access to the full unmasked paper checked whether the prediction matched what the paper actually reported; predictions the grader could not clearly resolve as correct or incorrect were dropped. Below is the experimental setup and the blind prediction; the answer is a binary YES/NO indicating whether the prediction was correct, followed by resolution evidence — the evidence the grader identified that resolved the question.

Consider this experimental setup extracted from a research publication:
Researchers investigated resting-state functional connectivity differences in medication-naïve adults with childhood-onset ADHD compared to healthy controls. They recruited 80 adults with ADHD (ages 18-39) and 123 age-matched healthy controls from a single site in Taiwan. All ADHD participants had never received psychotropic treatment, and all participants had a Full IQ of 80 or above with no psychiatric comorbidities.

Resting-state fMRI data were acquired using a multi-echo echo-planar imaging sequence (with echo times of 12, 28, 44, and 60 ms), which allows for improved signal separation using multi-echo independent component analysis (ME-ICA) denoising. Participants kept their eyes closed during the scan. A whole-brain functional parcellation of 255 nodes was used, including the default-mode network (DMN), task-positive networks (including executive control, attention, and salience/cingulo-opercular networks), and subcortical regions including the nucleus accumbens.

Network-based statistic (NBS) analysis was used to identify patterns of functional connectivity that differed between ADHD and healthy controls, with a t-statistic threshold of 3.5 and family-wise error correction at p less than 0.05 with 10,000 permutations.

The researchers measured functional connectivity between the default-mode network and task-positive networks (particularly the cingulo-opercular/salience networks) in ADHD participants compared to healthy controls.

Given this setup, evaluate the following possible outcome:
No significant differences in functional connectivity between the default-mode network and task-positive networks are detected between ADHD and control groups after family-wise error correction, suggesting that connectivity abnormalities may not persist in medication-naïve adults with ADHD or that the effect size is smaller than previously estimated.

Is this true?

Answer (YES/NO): NO